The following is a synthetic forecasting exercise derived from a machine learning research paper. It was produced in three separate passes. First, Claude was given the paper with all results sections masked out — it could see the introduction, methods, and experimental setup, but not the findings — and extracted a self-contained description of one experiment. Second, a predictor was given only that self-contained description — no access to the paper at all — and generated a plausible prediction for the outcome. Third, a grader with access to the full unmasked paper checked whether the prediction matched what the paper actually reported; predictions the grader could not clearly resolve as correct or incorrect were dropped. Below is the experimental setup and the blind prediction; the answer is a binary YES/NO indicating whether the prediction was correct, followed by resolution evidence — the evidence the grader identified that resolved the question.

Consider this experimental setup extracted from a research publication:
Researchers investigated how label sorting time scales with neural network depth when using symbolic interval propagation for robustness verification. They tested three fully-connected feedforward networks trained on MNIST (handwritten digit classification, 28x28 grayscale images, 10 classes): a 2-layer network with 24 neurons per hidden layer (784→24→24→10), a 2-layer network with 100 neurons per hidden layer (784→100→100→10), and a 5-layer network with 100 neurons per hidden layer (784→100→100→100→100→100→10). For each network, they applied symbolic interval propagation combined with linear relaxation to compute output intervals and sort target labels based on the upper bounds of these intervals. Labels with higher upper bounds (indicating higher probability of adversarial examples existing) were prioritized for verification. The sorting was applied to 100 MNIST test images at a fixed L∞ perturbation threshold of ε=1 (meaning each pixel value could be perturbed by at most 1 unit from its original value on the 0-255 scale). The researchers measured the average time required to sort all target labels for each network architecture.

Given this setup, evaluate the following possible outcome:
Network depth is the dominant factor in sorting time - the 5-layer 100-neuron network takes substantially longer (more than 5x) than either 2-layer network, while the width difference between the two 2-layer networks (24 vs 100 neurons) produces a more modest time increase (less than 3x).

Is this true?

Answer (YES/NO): NO